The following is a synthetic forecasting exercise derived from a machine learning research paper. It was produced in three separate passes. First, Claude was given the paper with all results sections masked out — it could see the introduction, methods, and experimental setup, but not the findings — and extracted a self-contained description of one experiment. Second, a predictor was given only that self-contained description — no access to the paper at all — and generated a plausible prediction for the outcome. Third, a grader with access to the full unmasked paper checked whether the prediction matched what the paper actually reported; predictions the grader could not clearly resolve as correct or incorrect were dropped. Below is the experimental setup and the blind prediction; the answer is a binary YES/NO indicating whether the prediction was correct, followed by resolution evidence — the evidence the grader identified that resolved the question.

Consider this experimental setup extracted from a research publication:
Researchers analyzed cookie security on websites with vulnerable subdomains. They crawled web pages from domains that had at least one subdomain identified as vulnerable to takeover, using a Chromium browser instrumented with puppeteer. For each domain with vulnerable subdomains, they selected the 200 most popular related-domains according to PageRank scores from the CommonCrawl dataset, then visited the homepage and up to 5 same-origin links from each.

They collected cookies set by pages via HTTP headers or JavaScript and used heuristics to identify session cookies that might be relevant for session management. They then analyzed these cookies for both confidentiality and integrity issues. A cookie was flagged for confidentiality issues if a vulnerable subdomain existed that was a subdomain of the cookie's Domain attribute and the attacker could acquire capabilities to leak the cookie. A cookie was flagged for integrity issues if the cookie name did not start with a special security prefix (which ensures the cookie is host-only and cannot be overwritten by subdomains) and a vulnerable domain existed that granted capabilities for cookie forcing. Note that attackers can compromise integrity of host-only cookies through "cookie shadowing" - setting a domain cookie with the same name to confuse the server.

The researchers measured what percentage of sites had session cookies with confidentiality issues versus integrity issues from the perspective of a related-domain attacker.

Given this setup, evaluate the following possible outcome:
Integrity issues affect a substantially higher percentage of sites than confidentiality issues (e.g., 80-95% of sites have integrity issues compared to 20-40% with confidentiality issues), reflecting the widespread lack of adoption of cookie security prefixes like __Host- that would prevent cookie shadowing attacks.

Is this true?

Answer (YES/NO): NO